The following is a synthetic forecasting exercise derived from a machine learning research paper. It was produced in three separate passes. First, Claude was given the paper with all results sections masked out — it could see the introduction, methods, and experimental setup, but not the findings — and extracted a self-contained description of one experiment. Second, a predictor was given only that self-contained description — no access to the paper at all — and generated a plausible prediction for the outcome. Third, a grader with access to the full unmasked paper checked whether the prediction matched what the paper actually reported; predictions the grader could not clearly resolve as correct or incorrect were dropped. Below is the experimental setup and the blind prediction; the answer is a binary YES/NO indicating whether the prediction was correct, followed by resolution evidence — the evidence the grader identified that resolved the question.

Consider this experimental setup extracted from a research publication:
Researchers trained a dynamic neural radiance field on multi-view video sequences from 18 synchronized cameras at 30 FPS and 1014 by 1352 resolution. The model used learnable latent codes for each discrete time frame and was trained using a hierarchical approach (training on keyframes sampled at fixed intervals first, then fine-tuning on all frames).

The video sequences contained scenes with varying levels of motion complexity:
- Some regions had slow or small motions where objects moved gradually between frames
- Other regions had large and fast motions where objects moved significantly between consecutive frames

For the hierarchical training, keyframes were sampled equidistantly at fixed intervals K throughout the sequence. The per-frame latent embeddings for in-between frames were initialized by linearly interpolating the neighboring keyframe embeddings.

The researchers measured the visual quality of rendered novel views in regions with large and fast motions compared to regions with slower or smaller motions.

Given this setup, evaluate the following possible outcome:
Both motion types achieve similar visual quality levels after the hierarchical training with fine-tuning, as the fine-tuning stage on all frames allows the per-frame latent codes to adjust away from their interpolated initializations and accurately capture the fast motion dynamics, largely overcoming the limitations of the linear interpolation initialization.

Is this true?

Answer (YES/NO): NO